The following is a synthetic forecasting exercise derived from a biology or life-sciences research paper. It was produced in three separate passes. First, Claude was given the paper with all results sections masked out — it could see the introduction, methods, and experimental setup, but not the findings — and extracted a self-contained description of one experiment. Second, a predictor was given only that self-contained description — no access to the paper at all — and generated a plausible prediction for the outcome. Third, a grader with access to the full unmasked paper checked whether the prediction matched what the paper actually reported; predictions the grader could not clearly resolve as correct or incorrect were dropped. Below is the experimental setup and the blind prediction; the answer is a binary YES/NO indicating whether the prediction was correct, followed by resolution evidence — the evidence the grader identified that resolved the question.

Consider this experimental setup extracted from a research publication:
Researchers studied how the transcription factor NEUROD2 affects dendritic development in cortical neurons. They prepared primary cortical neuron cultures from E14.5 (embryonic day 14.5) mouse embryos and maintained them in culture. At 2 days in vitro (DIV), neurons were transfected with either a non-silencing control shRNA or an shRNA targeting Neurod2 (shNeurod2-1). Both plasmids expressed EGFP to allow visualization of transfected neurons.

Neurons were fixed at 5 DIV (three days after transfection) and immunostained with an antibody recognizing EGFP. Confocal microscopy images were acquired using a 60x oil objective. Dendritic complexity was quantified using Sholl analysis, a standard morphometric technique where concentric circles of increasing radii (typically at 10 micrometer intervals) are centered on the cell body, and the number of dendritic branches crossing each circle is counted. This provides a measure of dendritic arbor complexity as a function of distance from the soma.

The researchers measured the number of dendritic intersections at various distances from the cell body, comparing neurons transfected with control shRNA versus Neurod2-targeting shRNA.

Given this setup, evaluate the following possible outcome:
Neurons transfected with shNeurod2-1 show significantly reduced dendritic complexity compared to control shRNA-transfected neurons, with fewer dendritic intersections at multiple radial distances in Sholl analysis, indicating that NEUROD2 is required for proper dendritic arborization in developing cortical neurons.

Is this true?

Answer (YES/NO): YES